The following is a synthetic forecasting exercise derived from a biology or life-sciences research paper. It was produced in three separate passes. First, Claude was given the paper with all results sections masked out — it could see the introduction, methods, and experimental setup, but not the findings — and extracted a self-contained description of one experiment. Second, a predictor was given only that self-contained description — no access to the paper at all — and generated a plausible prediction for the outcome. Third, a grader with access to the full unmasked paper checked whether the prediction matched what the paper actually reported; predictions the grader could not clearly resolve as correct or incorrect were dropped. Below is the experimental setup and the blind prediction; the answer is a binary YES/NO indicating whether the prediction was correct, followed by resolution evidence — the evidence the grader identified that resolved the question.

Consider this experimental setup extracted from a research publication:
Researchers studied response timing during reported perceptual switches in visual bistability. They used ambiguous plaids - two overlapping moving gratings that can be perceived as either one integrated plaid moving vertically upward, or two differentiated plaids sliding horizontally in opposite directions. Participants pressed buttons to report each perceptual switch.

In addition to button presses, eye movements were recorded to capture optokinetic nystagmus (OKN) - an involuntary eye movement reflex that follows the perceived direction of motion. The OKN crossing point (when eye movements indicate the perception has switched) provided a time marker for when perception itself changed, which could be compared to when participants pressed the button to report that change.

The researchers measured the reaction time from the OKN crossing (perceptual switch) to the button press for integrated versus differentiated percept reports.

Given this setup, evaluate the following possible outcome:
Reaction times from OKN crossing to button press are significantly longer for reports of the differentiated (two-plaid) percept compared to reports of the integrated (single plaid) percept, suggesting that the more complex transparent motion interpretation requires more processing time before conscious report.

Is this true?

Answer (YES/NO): NO